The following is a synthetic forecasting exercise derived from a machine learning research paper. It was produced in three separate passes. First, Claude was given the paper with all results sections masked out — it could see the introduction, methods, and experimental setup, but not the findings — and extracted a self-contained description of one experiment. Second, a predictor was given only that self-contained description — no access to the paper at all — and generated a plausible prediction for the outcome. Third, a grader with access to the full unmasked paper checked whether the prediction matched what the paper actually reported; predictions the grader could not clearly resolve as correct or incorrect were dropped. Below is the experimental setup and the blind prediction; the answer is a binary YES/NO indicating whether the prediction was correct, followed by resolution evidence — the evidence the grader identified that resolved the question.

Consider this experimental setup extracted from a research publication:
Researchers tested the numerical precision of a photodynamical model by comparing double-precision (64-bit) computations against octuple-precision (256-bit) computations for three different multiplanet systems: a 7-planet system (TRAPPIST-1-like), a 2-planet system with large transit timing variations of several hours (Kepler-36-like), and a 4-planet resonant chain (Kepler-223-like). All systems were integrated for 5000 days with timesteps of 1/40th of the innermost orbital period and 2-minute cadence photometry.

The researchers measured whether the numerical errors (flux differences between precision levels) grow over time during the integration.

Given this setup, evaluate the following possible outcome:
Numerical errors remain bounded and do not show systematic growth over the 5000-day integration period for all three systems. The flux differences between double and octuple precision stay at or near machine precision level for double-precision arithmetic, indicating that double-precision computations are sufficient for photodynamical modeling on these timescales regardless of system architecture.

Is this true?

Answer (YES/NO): NO